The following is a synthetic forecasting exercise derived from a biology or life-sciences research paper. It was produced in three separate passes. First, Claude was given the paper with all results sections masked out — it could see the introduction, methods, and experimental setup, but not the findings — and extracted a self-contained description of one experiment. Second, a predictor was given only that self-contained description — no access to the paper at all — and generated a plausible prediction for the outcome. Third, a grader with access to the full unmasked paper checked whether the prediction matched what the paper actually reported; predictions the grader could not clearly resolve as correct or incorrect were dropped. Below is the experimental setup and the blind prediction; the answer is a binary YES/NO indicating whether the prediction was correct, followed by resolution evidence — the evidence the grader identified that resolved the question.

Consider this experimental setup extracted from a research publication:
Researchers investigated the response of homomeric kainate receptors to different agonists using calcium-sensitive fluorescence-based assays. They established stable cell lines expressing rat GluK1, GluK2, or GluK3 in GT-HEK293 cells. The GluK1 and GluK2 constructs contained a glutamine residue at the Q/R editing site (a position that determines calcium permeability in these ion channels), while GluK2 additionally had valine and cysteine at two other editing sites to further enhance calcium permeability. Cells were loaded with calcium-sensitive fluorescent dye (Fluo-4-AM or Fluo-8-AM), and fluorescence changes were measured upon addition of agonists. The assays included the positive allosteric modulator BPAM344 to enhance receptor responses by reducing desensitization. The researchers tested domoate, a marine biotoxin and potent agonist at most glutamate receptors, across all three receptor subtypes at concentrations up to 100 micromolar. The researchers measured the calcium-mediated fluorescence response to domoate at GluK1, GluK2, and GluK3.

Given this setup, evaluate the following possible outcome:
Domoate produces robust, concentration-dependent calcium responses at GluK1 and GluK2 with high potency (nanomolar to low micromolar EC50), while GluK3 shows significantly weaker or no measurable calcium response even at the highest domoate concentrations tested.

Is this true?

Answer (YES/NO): YES